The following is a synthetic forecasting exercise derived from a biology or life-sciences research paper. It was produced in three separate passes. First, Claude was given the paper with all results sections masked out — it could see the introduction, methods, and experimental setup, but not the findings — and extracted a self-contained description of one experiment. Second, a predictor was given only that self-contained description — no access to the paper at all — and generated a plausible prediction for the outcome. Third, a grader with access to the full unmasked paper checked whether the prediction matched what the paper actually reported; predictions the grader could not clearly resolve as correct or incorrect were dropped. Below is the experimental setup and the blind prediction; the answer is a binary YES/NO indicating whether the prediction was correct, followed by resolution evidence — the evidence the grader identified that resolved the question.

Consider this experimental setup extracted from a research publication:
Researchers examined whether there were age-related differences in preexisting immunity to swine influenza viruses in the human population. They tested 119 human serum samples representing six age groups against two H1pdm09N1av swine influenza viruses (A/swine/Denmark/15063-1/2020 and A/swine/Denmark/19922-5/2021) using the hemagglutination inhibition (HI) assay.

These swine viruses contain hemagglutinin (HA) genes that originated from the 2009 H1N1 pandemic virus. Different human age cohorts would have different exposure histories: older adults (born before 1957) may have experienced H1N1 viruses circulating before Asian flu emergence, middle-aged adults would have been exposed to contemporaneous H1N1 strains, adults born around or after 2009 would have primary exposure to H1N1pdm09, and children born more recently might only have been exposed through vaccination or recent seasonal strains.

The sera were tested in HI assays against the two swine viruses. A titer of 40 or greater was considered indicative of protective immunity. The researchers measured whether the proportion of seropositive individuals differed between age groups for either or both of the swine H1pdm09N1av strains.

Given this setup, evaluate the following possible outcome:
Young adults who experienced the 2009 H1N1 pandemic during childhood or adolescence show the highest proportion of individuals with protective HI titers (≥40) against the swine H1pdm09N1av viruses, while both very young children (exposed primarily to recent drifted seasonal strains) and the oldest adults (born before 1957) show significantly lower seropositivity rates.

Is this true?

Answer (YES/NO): NO